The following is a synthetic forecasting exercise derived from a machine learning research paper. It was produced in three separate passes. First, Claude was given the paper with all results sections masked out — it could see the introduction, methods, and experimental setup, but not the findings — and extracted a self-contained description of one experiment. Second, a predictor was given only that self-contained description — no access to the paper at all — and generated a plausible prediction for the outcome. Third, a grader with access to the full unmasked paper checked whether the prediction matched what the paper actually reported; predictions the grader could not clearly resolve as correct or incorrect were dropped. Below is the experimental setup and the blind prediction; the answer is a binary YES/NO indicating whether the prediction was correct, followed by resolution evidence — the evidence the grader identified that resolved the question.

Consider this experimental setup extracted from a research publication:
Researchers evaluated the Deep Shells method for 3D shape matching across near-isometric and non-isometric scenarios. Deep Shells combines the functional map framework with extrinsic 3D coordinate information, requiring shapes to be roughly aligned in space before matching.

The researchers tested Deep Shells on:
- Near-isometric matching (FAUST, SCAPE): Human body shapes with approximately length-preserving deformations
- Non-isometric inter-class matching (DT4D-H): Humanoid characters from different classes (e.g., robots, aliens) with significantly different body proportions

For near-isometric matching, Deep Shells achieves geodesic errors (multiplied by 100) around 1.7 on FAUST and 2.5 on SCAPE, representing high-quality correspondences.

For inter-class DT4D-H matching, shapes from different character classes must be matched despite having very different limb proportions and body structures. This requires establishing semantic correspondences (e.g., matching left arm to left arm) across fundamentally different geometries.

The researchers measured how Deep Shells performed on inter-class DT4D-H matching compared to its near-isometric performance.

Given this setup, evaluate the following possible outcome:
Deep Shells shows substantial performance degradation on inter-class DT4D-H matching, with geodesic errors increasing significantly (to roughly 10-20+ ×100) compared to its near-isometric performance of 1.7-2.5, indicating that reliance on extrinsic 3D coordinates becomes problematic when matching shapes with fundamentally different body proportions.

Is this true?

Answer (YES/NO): YES